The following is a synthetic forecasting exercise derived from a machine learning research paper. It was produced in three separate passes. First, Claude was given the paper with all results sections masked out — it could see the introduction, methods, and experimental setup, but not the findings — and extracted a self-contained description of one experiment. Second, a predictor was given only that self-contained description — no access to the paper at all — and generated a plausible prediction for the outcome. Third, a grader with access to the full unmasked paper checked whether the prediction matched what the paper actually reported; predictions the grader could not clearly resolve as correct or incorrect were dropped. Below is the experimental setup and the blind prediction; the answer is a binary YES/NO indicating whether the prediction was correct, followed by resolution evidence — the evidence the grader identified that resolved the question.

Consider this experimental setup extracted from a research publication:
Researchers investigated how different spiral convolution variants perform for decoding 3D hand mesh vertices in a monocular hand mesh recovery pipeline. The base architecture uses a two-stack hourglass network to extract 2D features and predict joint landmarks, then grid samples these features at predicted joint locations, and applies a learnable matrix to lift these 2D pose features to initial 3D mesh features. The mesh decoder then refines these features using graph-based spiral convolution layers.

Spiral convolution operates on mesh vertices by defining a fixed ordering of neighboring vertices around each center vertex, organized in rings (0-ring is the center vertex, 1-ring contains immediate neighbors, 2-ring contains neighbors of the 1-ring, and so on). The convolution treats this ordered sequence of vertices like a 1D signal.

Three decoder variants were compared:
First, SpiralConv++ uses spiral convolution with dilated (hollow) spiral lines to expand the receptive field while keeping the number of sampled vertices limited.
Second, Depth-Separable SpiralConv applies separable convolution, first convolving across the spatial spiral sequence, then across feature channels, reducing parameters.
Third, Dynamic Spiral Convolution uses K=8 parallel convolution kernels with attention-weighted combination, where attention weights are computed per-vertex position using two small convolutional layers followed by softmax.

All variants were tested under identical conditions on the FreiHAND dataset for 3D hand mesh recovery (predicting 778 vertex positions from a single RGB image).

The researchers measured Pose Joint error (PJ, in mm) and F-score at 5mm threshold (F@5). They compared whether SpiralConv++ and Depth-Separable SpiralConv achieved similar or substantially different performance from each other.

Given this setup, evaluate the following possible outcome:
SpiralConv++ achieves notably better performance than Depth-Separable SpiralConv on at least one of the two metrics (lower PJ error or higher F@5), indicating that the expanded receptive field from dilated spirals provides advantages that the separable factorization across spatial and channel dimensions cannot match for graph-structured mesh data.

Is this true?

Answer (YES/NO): NO